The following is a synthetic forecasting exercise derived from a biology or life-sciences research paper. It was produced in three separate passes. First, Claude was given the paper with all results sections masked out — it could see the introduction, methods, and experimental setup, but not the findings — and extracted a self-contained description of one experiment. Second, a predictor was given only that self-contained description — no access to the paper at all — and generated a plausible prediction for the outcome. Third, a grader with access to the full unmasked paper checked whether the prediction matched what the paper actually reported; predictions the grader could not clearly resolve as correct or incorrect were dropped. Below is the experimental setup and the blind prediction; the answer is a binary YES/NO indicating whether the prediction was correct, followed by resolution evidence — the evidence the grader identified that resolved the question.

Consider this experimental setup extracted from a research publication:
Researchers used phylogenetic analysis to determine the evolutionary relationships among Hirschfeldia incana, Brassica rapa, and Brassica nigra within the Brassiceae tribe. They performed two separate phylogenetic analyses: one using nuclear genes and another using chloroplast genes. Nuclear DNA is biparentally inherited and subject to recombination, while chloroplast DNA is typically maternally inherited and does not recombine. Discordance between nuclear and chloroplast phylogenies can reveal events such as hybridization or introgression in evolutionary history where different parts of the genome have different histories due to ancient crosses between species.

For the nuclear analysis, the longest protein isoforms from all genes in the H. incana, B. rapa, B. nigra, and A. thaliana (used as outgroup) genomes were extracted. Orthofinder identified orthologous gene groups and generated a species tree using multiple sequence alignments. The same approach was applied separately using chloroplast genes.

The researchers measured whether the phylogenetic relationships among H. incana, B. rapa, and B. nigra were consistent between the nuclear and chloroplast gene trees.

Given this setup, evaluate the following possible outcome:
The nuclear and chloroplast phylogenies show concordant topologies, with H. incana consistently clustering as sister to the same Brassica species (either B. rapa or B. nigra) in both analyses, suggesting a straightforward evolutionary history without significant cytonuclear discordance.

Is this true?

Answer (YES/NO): NO